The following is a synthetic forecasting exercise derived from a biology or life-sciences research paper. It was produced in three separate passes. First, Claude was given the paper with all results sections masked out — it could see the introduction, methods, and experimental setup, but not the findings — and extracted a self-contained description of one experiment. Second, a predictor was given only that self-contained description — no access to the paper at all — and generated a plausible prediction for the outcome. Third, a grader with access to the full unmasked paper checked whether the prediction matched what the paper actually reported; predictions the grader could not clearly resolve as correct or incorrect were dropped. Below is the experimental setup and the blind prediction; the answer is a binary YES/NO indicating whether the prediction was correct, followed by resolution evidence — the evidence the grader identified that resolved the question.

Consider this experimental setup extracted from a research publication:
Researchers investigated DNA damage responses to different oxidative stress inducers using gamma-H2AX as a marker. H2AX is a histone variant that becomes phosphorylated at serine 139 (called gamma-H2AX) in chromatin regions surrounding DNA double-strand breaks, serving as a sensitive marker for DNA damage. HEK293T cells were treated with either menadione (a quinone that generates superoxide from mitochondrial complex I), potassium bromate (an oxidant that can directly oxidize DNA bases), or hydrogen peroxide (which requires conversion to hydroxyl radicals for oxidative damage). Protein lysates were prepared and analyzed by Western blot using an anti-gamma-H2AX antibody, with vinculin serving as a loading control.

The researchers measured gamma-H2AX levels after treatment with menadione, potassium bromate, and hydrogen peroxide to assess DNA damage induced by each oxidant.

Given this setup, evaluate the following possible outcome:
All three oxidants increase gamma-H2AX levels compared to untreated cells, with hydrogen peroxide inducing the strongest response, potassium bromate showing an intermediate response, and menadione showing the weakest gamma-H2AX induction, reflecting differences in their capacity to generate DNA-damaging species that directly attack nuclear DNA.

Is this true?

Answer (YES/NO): NO